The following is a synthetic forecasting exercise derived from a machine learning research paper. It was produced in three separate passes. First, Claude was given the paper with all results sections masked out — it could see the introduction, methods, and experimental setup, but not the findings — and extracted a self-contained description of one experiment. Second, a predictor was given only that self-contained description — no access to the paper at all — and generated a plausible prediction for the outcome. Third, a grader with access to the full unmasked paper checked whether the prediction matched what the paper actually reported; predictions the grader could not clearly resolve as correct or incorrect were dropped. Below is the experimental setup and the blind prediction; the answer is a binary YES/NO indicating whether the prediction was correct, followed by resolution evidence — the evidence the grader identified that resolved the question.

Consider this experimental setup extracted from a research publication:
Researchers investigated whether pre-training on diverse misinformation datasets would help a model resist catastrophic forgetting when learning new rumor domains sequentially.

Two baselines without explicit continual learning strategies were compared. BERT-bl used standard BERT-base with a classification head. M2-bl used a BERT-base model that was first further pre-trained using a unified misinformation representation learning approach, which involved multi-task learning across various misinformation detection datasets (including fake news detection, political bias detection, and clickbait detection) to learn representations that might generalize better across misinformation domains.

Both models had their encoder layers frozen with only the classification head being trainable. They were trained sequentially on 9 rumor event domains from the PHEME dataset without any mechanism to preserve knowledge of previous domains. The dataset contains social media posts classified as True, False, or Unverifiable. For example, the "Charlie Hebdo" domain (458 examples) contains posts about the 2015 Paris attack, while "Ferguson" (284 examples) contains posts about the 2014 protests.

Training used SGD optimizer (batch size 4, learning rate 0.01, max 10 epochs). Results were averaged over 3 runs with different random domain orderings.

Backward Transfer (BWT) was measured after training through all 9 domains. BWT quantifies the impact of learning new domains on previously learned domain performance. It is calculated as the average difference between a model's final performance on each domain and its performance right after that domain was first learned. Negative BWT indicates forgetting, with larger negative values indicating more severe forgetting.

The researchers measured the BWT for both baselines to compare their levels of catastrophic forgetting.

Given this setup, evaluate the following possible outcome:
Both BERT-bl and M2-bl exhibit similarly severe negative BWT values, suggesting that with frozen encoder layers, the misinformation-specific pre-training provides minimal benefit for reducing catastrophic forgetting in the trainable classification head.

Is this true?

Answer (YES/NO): NO